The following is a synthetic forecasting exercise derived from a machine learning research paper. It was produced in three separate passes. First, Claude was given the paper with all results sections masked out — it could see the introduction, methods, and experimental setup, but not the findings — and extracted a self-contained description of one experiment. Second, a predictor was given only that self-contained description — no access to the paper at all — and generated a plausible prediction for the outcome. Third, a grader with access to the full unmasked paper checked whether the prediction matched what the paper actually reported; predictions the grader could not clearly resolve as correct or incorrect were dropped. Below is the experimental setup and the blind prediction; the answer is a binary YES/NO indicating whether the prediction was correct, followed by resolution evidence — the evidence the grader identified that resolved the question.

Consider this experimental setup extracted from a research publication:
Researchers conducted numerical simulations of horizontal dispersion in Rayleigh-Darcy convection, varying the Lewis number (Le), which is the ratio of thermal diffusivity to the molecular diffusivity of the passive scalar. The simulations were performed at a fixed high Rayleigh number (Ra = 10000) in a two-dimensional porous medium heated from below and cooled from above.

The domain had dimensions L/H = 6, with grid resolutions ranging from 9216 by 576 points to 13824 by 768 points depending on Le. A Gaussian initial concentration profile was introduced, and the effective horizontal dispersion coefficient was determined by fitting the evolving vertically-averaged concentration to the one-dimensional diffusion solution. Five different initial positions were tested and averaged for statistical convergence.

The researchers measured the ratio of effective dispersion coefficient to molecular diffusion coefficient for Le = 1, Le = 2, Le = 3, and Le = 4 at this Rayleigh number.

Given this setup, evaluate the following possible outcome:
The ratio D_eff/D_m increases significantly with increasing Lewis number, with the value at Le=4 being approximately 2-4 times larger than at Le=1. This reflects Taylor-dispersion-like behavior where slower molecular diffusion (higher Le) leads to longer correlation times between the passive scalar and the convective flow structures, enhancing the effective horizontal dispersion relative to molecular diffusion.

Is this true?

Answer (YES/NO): YES